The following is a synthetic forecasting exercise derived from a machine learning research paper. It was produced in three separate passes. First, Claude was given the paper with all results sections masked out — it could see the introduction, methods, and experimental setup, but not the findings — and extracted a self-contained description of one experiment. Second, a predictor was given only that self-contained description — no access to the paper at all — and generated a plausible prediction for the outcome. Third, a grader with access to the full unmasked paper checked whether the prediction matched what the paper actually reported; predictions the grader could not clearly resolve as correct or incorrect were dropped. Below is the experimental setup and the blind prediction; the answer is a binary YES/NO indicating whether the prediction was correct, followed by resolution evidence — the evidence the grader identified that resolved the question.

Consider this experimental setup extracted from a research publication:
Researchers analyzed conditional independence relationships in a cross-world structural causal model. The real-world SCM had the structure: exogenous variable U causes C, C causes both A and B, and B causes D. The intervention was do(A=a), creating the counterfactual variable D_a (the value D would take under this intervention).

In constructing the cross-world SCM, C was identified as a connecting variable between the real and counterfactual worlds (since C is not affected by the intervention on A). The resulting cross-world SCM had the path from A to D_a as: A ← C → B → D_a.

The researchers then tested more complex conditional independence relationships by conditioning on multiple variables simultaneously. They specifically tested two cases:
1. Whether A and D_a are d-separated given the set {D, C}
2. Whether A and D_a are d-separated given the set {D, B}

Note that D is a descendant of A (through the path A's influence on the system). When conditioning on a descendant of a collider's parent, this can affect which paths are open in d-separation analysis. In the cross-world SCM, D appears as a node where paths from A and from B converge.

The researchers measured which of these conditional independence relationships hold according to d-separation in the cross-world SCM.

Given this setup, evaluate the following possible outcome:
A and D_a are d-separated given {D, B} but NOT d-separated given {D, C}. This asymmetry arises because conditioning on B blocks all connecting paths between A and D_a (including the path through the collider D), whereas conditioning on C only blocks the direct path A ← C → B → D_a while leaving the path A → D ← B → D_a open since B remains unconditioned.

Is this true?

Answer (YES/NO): YES